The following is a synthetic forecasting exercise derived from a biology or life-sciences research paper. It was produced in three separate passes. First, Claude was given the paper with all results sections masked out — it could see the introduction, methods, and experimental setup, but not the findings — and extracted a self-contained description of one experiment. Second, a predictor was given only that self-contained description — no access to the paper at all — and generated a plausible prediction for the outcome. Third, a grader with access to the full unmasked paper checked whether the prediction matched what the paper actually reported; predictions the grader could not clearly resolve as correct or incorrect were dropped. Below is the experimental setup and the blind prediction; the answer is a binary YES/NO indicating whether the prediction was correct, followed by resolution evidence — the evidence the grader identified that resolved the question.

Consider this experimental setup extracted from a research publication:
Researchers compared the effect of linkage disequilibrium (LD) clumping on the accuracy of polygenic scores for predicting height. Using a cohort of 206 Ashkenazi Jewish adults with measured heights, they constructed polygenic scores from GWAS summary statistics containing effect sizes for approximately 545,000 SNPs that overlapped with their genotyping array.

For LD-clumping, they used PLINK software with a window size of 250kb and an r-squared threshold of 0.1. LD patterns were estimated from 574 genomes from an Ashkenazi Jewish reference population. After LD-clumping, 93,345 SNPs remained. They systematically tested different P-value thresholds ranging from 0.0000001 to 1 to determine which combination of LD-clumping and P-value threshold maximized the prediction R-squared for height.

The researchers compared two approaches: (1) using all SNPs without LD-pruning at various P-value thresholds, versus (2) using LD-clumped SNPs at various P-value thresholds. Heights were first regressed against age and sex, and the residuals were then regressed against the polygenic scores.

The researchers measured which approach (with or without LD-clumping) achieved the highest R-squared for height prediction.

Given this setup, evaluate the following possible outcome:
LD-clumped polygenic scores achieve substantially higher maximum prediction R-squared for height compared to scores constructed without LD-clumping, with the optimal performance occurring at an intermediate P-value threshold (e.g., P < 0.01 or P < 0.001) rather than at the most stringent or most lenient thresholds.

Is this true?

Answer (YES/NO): YES